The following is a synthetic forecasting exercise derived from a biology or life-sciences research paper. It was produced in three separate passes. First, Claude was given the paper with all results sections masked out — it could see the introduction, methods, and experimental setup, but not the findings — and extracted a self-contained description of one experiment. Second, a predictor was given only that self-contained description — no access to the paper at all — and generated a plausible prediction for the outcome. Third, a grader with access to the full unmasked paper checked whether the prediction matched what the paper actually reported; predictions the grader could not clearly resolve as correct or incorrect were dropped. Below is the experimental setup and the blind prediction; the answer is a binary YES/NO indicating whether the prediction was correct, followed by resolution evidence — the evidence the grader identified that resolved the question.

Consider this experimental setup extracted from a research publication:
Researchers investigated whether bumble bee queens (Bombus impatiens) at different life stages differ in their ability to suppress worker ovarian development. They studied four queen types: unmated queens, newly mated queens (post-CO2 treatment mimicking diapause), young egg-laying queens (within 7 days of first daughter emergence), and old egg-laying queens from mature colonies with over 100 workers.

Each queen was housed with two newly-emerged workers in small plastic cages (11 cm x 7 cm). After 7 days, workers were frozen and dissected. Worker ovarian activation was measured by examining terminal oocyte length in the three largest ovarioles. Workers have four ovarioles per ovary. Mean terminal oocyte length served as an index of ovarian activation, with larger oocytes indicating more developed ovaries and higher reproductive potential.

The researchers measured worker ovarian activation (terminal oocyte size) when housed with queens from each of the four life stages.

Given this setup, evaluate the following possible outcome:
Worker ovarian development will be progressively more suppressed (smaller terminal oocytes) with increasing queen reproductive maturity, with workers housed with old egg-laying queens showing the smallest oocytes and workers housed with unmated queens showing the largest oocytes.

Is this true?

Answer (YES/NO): YES